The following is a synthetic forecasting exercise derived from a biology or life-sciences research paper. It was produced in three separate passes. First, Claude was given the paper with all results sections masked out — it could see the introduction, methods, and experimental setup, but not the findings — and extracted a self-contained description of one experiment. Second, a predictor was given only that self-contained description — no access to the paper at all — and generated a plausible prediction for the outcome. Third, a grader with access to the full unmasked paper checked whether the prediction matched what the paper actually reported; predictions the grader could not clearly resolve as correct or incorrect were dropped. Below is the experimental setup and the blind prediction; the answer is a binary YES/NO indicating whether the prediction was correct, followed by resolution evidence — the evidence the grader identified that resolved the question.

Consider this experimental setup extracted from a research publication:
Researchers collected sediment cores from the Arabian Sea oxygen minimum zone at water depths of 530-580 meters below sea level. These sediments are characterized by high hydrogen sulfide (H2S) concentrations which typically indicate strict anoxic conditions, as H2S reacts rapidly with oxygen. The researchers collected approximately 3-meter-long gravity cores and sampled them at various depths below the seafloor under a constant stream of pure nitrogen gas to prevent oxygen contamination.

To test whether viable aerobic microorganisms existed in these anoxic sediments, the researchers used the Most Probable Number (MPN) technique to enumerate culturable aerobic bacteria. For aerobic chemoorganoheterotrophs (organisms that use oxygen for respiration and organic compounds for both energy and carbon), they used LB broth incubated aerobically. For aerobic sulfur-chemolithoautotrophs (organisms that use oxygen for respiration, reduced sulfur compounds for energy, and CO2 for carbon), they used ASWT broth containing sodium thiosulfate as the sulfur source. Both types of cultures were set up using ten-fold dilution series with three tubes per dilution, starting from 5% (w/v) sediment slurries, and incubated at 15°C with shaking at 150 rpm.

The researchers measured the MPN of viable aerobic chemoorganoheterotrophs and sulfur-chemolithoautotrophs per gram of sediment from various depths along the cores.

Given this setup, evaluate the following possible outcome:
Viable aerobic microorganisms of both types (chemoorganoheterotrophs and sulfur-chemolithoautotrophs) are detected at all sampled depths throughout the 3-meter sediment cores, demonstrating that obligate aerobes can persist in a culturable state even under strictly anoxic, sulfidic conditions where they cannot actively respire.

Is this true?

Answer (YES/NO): NO